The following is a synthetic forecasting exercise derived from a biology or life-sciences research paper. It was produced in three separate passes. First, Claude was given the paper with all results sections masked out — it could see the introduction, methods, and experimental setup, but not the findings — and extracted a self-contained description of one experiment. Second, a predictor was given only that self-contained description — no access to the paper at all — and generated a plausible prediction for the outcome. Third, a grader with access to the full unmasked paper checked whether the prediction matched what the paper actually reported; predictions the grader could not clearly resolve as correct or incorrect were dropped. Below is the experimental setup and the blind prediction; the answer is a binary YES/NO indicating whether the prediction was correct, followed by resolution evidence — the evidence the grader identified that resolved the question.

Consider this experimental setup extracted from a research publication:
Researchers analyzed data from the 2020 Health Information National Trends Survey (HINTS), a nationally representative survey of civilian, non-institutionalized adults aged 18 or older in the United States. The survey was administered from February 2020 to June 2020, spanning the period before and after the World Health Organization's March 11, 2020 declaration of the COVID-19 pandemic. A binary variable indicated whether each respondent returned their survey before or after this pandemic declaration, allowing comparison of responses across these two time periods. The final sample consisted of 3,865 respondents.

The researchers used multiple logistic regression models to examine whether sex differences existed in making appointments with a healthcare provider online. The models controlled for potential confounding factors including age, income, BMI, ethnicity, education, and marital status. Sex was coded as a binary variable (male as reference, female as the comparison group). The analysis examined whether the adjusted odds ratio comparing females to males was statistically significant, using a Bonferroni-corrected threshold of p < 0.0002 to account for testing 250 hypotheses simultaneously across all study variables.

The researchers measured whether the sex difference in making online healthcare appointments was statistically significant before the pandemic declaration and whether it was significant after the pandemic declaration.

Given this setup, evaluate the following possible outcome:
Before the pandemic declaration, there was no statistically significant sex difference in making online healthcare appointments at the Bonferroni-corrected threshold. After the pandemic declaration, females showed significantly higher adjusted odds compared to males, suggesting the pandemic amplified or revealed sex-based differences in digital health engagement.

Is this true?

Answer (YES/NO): YES